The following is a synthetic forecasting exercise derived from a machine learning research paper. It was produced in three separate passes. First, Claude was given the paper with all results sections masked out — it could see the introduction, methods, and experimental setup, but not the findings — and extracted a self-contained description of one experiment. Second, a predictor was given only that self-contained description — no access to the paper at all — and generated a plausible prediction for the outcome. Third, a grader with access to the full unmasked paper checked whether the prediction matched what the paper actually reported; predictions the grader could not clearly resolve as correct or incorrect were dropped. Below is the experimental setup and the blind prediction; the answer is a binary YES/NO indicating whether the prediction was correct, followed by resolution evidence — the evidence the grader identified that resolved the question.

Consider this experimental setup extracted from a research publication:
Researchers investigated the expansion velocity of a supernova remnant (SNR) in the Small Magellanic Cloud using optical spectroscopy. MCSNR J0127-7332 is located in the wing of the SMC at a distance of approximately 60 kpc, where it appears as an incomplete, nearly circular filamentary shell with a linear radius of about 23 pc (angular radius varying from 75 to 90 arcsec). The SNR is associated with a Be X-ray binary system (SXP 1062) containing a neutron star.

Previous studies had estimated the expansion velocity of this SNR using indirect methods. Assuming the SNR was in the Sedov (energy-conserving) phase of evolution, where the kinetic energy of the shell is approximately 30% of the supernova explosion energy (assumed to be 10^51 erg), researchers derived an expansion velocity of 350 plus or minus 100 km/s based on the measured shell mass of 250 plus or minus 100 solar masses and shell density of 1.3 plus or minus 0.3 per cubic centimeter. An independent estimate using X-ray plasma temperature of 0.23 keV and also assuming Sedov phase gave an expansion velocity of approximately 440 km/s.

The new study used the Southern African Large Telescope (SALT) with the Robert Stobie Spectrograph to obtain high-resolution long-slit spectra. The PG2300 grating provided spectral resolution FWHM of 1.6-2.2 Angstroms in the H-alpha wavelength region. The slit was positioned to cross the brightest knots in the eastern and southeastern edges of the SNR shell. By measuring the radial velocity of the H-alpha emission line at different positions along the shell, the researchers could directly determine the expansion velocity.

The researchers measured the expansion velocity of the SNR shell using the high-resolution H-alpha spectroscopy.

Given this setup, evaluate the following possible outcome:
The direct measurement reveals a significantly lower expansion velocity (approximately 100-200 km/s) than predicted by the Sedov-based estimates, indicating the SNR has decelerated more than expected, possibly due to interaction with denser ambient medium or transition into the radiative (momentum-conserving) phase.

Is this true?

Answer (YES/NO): YES